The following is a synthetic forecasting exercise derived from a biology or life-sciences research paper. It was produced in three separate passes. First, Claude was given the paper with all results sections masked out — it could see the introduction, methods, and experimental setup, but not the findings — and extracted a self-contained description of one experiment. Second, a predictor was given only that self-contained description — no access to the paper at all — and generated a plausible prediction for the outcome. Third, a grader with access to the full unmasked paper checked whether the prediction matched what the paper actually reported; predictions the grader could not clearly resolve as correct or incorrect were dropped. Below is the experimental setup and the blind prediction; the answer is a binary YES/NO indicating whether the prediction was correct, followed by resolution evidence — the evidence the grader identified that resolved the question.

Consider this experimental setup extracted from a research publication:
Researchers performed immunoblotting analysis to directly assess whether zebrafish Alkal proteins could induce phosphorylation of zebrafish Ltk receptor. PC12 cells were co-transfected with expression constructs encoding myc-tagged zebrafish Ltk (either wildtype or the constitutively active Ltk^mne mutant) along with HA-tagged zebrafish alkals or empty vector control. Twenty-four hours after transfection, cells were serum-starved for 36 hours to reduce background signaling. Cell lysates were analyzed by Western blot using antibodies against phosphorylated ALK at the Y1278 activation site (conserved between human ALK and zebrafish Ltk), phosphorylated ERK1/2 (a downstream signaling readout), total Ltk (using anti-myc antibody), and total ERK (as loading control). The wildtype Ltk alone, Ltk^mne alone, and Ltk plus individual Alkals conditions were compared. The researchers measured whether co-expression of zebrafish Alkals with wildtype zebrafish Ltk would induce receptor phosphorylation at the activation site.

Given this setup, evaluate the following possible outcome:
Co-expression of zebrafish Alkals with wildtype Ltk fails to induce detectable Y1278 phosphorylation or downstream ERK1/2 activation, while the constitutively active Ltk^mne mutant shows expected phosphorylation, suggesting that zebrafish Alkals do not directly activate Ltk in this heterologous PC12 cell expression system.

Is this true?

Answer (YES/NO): NO